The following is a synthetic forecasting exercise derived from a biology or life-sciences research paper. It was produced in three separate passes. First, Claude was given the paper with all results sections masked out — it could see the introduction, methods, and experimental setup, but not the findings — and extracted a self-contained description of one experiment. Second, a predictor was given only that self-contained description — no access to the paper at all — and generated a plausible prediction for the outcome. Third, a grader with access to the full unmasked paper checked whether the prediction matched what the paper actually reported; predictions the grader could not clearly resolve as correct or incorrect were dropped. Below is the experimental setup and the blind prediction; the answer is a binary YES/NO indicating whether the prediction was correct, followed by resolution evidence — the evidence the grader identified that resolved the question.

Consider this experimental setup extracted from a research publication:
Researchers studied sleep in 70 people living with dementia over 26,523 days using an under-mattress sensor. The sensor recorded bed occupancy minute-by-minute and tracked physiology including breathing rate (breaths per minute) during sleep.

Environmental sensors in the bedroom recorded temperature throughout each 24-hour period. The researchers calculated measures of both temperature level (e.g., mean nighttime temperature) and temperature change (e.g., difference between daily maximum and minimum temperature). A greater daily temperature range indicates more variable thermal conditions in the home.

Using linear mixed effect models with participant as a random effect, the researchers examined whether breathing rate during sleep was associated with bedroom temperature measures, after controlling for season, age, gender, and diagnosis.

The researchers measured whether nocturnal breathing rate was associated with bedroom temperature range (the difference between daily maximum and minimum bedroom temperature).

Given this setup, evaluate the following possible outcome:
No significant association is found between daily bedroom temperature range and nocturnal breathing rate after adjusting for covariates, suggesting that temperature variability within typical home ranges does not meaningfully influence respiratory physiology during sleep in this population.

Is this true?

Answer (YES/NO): NO